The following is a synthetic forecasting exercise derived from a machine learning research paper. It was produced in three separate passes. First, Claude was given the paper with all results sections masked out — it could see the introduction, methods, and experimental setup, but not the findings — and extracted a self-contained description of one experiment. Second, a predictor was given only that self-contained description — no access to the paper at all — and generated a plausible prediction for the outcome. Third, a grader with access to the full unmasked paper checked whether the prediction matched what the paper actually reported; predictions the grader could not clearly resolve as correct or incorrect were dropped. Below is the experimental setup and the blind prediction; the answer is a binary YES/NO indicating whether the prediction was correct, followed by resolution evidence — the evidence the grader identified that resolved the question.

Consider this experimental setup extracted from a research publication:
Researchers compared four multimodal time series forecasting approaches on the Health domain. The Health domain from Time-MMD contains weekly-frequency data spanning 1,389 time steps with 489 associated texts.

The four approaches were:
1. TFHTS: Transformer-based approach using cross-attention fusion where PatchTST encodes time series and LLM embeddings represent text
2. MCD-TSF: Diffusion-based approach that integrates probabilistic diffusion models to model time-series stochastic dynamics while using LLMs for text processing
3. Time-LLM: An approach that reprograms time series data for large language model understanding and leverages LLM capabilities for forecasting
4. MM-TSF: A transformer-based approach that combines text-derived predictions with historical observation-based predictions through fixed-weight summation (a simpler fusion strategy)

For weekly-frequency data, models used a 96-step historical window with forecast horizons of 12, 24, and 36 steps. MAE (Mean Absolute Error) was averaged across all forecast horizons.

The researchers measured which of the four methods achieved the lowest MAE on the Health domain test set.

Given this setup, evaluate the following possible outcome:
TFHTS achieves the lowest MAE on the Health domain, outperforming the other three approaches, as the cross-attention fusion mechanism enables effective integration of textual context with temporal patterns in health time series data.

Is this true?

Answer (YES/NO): NO